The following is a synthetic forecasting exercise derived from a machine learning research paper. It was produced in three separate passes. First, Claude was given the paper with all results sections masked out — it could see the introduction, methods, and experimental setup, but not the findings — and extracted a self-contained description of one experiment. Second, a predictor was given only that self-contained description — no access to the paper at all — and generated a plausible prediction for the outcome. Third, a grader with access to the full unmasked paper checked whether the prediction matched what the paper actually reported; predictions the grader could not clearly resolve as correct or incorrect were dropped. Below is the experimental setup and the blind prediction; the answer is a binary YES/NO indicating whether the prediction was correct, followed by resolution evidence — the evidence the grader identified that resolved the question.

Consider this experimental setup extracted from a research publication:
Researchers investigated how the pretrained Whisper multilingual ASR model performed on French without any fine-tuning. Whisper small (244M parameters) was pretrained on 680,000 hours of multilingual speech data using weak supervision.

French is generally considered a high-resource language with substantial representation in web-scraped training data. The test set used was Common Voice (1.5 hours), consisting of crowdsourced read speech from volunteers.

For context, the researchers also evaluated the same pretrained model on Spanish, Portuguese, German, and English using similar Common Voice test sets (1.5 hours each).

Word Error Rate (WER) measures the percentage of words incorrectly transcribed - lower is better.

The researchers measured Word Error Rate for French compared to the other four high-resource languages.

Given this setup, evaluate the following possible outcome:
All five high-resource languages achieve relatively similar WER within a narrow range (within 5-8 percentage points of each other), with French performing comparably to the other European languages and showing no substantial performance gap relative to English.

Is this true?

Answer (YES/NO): NO